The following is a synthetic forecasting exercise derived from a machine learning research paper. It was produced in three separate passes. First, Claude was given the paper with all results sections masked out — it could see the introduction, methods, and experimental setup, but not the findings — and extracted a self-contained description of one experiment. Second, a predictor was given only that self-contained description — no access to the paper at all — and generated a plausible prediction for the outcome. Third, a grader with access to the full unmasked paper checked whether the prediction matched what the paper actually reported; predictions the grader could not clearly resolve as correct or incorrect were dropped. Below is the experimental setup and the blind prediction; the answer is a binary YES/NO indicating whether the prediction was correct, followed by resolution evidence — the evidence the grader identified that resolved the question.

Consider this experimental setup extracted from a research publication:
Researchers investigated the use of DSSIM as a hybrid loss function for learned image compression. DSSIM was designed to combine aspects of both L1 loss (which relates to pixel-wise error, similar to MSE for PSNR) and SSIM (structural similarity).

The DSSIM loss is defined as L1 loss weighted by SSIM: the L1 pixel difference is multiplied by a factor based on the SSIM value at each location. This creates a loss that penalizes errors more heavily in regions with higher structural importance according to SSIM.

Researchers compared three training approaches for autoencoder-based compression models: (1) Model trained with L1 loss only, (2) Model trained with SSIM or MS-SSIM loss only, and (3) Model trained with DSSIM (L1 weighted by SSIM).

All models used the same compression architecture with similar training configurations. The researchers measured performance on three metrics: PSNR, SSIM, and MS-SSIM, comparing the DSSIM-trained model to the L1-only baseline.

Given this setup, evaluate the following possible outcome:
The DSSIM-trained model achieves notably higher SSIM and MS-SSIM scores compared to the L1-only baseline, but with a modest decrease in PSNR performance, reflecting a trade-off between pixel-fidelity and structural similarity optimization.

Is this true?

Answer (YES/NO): NO